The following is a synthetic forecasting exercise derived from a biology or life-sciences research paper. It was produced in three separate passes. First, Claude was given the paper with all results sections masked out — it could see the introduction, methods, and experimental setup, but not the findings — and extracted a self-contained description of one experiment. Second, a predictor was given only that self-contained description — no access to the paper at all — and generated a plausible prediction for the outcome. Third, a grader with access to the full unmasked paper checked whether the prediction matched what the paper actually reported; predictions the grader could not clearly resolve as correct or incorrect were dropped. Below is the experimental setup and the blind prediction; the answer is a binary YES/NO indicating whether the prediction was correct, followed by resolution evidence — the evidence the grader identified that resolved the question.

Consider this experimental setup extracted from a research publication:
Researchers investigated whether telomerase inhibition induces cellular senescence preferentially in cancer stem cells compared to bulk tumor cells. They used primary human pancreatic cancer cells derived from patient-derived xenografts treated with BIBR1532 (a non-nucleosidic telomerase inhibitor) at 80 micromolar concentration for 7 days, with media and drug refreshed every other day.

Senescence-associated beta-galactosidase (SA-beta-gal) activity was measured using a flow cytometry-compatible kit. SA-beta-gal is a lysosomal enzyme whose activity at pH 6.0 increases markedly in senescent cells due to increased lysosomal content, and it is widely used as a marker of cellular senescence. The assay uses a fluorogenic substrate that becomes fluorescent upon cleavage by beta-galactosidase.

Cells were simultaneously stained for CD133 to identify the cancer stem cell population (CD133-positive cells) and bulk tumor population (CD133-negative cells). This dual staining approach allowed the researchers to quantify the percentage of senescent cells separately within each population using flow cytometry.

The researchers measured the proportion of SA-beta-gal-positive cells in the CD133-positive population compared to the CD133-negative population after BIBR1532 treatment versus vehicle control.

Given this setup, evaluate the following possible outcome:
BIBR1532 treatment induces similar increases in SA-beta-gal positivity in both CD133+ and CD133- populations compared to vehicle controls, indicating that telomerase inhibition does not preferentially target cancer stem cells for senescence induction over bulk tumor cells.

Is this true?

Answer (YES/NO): YES